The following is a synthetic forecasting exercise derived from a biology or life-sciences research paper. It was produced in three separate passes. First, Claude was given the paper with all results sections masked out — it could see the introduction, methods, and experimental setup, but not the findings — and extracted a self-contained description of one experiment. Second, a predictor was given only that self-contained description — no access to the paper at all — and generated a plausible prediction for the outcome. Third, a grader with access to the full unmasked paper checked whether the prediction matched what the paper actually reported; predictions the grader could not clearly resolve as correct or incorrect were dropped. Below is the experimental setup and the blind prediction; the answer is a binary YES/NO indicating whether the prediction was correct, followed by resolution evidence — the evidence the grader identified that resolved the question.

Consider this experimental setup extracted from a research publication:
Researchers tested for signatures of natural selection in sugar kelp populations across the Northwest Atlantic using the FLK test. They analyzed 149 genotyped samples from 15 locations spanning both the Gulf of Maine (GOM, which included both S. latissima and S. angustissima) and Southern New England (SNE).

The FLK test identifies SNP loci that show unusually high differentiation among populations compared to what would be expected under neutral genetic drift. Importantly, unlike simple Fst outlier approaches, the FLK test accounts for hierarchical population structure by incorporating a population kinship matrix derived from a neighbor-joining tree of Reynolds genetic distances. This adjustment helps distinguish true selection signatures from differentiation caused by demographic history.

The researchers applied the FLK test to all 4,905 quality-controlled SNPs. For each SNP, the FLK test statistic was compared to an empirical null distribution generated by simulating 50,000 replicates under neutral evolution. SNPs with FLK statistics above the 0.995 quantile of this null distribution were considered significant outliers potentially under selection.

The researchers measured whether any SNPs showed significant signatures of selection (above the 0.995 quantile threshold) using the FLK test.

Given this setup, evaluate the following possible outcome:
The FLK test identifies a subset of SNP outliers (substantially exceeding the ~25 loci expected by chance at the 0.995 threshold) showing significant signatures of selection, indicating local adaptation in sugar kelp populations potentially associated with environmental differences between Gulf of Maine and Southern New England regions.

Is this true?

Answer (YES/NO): YES